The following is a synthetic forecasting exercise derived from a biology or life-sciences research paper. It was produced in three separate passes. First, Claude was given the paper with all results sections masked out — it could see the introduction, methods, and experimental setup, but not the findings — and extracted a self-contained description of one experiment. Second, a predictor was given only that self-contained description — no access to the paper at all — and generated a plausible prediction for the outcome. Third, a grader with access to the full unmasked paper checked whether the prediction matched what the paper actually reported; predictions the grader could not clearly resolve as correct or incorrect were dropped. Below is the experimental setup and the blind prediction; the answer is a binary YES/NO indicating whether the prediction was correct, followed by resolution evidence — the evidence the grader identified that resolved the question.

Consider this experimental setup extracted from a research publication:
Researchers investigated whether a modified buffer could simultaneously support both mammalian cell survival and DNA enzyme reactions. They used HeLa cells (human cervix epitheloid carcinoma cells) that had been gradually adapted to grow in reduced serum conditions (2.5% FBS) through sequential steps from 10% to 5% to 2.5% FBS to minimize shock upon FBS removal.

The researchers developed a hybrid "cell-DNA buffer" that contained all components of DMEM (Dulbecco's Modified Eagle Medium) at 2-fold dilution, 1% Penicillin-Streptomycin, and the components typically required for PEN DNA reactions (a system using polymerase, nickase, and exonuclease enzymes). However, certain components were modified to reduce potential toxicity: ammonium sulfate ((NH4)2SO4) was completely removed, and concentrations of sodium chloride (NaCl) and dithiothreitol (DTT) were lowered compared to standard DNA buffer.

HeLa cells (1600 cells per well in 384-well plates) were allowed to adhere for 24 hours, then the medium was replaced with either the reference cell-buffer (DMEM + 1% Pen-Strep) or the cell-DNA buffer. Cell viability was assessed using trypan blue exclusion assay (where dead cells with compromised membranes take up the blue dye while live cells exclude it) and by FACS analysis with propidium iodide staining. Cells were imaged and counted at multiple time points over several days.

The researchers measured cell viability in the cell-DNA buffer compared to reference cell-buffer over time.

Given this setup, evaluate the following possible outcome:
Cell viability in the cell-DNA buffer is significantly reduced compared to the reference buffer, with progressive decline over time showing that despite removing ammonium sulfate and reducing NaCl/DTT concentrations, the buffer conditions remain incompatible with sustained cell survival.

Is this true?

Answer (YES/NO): NO